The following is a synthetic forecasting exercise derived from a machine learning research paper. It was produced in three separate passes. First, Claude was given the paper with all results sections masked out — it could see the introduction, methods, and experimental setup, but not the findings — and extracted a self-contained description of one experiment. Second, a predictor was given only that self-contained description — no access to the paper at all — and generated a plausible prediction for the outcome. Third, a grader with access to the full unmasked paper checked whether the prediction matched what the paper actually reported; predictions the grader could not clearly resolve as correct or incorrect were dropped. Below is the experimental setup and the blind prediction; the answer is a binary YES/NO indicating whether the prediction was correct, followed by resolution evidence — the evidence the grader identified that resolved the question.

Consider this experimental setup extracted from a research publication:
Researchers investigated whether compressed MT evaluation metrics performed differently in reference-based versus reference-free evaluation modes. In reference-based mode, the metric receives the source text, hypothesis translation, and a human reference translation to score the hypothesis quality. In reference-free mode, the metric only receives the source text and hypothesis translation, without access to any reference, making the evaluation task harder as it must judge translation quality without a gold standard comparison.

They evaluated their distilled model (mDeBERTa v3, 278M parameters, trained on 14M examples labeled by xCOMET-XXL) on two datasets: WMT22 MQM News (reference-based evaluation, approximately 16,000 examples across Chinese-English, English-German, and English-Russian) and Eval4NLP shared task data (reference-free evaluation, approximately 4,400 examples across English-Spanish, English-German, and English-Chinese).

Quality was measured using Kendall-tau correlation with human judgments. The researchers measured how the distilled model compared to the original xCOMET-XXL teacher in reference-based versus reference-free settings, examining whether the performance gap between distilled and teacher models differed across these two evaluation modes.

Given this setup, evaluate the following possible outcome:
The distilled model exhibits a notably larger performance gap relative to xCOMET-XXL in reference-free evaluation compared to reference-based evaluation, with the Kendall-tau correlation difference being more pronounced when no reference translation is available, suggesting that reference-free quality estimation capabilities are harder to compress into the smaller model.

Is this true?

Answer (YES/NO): NO